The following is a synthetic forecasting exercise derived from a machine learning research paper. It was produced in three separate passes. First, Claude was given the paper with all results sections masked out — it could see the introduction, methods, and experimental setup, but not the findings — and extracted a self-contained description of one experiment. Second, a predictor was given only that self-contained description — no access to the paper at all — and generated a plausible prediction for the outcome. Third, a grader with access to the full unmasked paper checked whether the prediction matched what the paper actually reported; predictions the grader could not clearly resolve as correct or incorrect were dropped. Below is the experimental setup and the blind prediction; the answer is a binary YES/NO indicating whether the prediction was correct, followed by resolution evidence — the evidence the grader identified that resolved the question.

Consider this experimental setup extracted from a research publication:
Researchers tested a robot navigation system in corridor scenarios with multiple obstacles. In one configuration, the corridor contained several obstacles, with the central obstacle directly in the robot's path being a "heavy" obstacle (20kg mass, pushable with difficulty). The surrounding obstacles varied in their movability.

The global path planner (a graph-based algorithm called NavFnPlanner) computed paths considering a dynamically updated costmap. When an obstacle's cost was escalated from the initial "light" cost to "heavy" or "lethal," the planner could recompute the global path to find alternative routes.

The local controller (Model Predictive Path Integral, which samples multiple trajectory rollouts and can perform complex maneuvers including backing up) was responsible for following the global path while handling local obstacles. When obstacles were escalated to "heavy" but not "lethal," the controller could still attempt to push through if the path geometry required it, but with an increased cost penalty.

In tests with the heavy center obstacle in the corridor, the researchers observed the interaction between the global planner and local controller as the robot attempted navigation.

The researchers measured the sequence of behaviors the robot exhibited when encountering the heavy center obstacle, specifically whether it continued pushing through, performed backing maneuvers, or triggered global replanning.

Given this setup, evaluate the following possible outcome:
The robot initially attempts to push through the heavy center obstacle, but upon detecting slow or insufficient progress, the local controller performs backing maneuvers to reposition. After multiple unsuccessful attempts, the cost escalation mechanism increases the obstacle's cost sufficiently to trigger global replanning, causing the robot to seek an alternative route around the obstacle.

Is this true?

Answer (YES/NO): NO